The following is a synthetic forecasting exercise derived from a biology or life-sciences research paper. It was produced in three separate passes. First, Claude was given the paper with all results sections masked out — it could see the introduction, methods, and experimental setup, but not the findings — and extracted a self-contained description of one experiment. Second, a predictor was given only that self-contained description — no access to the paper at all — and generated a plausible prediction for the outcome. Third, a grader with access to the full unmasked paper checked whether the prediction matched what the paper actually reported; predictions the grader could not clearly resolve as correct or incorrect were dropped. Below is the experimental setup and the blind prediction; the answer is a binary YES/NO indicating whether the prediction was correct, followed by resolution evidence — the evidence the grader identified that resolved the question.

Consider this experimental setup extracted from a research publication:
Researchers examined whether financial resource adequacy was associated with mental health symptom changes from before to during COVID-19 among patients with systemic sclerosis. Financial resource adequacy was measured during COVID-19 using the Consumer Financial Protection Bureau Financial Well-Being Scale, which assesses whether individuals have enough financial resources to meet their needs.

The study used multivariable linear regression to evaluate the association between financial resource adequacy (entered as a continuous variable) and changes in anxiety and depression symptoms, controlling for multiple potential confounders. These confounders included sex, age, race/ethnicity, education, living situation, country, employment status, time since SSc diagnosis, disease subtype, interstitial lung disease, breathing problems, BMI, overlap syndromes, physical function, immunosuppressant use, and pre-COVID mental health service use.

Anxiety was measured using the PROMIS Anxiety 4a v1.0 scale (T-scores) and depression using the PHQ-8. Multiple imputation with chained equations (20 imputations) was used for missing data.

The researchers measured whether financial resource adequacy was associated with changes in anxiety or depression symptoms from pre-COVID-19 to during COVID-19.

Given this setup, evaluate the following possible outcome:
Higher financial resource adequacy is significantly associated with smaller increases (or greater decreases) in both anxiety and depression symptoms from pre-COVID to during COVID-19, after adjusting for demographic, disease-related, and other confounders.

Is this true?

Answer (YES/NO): NO